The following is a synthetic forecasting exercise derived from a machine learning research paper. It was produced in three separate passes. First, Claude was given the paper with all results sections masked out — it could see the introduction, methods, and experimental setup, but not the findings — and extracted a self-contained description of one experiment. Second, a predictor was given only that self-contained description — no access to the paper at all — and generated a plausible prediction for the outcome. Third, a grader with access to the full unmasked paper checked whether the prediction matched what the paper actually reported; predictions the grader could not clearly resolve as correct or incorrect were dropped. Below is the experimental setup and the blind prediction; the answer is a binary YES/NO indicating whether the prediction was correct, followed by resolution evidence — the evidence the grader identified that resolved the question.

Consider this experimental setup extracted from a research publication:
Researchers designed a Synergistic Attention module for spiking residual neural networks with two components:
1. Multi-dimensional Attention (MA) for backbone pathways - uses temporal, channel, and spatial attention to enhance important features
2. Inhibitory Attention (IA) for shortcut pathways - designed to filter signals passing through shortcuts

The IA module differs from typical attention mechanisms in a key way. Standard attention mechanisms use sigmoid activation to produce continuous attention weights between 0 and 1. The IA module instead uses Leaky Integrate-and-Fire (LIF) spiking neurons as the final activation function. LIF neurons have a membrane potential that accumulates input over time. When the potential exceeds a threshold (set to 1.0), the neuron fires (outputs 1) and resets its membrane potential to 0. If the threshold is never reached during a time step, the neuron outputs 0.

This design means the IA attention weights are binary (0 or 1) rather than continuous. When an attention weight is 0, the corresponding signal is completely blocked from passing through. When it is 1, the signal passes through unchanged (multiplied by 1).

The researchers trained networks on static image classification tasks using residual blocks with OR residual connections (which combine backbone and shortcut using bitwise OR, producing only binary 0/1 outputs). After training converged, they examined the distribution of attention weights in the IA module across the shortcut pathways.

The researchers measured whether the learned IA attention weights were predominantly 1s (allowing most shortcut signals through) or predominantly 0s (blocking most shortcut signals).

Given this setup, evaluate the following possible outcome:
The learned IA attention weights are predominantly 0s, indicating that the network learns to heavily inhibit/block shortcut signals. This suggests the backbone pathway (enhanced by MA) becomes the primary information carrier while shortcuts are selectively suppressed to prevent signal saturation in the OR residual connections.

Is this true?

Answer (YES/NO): YES